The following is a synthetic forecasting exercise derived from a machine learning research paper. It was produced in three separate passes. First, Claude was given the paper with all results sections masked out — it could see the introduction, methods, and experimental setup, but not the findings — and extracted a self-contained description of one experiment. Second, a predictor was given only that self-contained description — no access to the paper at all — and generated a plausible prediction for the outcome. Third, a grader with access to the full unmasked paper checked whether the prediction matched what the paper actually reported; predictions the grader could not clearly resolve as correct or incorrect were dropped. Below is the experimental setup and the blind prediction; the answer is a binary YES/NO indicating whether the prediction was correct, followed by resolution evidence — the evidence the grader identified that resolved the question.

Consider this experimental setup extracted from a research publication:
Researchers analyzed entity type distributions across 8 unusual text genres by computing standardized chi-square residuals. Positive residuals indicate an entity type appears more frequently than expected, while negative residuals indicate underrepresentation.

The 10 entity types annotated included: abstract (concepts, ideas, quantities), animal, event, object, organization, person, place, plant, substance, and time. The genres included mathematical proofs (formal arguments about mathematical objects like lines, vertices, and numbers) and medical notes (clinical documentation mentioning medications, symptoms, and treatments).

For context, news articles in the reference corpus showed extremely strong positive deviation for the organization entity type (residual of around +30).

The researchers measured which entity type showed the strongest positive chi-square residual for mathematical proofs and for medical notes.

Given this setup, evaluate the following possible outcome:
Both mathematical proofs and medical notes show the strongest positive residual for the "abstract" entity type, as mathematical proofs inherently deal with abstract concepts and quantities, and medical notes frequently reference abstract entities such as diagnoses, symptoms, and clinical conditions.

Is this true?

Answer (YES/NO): NO